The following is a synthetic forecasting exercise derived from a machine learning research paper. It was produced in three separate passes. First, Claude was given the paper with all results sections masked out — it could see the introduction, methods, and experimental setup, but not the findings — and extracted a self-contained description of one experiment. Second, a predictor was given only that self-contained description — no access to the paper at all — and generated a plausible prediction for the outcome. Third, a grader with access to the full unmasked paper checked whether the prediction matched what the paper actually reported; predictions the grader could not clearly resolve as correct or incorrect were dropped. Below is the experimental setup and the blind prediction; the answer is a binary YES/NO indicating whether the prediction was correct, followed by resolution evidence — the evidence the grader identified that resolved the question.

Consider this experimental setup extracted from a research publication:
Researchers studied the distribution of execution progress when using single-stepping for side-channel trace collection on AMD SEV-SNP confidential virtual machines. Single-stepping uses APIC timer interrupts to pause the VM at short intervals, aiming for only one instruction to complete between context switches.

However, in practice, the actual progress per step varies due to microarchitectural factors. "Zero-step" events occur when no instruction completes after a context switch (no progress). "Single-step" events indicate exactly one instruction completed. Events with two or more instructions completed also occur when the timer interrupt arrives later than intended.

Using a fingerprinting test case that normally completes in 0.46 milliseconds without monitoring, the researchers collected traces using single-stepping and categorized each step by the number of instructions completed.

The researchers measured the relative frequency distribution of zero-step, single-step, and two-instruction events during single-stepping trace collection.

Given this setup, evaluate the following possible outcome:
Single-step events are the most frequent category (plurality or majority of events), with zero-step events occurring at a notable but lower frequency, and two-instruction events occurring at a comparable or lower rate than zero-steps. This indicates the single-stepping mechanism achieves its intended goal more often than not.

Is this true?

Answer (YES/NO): NO